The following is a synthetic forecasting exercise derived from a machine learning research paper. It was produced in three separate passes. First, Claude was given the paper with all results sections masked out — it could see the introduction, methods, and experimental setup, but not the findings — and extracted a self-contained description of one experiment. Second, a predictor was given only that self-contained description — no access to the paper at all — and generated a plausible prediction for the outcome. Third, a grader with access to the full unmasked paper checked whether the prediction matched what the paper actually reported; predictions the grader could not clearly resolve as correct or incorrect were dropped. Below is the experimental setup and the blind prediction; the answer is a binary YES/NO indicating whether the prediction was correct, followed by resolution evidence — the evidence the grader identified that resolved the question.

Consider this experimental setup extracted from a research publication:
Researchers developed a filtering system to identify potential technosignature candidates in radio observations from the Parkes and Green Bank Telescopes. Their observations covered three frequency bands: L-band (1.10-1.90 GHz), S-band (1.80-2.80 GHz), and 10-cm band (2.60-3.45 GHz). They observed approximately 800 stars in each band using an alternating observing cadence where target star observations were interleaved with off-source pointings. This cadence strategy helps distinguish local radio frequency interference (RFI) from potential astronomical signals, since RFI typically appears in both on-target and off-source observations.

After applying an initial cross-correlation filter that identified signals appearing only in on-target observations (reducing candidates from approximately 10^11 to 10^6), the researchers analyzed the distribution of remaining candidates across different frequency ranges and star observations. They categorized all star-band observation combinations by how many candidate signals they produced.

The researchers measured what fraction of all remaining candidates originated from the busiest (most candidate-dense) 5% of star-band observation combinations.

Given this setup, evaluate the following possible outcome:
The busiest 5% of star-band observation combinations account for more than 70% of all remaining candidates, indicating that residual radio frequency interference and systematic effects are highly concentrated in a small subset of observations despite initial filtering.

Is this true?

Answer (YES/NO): NO